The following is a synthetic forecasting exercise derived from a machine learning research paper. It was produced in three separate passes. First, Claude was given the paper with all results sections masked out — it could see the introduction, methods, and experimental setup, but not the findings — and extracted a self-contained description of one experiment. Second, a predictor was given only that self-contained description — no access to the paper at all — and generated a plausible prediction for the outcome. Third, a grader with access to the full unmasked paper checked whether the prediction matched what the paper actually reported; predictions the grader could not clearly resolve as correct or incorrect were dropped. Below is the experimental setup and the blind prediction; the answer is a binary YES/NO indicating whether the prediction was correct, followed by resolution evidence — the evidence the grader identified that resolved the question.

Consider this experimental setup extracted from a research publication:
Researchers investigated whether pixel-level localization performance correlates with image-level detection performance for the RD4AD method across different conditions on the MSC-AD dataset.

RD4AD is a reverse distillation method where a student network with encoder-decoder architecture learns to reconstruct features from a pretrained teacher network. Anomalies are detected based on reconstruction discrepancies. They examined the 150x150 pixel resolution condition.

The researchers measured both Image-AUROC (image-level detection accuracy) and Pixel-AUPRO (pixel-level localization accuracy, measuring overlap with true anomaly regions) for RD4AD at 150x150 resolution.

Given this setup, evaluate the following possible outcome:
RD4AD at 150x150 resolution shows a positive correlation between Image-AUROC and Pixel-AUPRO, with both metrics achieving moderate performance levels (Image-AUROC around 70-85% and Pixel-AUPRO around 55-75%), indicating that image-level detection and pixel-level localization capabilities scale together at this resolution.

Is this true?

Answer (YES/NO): NO